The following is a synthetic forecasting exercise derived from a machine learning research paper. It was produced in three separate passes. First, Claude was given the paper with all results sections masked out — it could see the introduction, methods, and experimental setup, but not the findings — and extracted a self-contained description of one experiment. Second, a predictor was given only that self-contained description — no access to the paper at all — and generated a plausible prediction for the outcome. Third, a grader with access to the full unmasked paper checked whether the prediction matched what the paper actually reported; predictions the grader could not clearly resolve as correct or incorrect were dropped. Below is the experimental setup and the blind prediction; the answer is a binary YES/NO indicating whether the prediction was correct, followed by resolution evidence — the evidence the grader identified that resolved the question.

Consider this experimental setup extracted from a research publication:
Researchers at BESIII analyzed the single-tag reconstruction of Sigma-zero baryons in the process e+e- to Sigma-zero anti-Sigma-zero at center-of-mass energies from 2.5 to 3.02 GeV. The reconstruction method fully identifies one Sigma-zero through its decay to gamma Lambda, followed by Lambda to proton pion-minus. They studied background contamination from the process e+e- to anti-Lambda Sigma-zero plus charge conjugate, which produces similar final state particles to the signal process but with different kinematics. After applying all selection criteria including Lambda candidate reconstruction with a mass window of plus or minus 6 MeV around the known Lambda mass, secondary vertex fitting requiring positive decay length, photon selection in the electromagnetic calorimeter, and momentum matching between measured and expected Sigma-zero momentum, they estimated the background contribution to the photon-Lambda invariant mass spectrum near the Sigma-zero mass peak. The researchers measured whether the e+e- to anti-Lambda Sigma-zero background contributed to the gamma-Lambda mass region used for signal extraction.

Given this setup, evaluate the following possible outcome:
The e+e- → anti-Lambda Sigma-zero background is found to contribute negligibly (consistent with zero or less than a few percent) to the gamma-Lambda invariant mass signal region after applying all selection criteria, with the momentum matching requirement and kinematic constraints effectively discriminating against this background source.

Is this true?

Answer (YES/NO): NO